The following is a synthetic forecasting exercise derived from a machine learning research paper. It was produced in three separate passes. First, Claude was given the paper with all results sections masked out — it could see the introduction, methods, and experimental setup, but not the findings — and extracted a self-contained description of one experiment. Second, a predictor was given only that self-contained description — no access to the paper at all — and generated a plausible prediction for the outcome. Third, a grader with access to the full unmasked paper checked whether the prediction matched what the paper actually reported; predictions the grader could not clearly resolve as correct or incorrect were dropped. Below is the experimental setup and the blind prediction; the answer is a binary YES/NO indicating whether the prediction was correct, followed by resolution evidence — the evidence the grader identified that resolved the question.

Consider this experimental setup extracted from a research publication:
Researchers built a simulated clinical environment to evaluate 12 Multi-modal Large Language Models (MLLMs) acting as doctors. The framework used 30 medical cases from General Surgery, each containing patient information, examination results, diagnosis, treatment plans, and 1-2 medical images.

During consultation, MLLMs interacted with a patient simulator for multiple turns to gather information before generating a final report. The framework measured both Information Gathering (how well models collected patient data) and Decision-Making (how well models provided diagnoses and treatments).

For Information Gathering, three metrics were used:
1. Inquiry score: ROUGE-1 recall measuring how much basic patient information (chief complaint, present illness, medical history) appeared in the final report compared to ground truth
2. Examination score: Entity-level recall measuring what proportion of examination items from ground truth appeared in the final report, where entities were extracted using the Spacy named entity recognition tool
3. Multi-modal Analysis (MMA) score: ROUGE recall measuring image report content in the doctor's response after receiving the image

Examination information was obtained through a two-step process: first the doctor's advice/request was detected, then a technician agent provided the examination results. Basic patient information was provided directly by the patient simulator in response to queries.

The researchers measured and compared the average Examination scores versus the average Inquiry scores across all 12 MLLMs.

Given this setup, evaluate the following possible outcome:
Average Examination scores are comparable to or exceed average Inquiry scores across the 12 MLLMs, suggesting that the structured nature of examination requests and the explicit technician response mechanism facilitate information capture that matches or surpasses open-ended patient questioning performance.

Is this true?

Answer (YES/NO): NO